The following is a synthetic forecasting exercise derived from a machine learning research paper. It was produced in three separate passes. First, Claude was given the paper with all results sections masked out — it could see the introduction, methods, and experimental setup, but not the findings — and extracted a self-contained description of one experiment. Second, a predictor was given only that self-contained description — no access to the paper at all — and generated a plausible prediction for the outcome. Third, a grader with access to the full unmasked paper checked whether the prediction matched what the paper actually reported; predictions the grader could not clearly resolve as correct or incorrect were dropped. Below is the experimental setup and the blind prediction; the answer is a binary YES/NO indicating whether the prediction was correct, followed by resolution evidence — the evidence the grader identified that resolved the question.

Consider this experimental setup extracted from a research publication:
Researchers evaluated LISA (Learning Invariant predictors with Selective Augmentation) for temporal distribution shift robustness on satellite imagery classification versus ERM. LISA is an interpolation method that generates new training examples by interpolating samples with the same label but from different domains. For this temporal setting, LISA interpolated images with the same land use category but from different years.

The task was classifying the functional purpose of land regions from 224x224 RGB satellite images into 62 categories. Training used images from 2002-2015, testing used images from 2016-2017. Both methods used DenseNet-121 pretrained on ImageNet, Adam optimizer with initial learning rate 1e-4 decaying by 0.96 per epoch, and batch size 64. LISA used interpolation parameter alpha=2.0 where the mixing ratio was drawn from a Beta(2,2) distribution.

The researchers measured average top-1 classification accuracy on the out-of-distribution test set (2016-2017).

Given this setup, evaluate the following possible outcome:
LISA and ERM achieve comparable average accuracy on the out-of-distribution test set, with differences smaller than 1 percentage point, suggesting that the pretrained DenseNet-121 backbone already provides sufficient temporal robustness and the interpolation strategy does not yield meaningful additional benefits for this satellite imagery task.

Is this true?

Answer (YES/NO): NO